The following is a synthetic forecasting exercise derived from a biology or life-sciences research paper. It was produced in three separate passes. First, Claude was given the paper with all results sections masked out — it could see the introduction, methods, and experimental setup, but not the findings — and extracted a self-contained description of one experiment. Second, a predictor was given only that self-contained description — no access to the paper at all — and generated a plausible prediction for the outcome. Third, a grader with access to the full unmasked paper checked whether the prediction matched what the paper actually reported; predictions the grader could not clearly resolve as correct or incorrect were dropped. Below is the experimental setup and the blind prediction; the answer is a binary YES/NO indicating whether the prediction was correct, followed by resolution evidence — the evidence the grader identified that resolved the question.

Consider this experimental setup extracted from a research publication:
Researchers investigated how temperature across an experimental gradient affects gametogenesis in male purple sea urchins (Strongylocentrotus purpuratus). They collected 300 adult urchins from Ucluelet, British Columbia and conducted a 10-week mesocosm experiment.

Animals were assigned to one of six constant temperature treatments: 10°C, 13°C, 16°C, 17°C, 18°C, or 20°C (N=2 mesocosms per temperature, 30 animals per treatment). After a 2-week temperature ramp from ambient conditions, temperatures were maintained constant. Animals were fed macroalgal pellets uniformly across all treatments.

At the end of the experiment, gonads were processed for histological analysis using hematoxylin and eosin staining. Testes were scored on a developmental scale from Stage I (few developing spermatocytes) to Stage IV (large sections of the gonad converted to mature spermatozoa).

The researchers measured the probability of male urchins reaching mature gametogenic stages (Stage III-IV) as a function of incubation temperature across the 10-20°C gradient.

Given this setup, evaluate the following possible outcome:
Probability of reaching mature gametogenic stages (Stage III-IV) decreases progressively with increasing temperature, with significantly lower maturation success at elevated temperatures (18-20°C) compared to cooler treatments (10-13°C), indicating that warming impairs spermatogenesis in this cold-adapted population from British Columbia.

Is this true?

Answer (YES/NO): NO